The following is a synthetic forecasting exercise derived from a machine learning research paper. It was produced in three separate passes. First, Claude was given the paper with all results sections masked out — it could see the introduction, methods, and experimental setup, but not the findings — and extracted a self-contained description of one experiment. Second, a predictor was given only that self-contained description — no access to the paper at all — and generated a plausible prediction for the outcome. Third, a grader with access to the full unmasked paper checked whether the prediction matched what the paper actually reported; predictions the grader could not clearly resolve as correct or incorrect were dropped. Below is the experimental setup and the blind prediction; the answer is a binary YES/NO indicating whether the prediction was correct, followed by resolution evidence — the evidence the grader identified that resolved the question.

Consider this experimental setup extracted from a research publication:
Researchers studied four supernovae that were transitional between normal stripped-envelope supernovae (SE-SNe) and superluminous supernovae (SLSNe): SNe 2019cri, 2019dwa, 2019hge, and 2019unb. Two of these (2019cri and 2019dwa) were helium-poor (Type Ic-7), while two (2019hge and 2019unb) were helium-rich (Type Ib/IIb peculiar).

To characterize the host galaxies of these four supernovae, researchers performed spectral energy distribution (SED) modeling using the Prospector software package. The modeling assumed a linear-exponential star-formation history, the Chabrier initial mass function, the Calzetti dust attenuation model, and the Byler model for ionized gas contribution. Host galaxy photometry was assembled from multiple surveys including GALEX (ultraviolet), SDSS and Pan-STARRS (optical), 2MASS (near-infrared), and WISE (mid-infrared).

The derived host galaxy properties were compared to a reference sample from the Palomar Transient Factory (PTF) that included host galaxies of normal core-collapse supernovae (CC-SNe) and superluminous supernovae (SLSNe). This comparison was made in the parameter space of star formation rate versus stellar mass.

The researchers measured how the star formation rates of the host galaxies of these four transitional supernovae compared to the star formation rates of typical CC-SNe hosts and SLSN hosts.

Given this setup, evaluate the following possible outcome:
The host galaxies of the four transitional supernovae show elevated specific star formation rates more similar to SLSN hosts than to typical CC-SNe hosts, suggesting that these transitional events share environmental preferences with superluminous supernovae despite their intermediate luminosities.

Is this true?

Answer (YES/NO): NO